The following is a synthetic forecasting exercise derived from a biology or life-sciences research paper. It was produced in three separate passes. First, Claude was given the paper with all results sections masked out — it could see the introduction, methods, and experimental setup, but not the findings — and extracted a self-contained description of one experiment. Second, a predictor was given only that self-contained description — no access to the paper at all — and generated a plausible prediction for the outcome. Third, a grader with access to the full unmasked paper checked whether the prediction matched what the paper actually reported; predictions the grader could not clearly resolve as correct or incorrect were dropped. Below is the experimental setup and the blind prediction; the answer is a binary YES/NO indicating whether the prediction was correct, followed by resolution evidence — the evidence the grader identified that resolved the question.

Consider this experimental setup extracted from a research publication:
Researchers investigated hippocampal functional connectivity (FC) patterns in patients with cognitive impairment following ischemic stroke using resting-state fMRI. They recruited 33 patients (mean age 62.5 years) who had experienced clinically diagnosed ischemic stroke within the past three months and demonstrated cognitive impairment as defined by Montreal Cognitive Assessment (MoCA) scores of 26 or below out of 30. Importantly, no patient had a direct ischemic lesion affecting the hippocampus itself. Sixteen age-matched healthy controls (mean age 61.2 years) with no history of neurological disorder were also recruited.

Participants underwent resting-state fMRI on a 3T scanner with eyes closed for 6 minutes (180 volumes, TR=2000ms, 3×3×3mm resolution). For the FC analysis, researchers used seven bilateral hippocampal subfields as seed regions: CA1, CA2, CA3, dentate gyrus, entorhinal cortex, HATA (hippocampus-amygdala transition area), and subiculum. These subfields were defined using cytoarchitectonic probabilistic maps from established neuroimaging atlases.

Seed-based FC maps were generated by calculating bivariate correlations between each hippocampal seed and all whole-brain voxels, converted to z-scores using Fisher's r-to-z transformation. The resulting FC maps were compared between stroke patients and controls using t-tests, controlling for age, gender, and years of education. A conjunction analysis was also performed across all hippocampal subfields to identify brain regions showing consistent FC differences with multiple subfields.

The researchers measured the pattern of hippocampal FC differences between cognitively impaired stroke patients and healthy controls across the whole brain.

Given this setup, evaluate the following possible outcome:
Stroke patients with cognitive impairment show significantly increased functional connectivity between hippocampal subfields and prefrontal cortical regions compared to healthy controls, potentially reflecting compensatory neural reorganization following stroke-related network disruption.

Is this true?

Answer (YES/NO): NO